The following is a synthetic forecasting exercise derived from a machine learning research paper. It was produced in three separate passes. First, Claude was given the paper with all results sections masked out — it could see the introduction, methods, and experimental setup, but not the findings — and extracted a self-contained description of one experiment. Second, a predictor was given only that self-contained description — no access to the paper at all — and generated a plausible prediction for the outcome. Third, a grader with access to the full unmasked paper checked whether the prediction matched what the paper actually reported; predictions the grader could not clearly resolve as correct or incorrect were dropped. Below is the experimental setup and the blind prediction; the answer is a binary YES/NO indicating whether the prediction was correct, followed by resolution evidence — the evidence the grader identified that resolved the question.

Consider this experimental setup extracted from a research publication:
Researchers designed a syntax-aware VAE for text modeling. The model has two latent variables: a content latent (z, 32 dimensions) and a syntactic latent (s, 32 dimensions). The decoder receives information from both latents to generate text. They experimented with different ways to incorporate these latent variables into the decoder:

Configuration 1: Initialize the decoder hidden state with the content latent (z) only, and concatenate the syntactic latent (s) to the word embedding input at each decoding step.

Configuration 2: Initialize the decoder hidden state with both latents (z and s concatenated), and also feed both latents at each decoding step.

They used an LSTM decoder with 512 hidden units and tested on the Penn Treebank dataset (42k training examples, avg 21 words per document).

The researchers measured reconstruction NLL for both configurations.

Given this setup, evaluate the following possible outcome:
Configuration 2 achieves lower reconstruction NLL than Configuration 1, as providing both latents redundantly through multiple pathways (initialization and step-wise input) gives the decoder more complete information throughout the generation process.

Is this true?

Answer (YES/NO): NO